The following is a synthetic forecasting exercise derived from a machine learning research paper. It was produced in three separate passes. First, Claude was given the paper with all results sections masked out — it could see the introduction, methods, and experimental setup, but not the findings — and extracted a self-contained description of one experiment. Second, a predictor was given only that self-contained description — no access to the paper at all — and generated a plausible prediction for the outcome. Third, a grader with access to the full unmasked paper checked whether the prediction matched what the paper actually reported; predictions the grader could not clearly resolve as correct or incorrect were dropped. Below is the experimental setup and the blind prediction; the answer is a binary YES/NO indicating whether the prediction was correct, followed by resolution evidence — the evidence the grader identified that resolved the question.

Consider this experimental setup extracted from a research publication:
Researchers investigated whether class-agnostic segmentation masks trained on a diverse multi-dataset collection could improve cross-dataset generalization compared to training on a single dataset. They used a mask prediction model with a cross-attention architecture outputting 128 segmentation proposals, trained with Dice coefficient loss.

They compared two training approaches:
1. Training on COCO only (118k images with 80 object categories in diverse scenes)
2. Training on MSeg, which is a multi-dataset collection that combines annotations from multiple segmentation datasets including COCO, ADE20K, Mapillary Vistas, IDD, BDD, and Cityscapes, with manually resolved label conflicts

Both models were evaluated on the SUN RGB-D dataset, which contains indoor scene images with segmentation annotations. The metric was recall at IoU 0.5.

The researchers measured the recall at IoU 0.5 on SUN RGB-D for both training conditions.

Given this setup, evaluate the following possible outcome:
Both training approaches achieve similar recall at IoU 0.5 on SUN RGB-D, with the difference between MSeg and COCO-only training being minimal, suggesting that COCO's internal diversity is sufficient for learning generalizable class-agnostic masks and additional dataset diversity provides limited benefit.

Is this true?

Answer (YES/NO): NO